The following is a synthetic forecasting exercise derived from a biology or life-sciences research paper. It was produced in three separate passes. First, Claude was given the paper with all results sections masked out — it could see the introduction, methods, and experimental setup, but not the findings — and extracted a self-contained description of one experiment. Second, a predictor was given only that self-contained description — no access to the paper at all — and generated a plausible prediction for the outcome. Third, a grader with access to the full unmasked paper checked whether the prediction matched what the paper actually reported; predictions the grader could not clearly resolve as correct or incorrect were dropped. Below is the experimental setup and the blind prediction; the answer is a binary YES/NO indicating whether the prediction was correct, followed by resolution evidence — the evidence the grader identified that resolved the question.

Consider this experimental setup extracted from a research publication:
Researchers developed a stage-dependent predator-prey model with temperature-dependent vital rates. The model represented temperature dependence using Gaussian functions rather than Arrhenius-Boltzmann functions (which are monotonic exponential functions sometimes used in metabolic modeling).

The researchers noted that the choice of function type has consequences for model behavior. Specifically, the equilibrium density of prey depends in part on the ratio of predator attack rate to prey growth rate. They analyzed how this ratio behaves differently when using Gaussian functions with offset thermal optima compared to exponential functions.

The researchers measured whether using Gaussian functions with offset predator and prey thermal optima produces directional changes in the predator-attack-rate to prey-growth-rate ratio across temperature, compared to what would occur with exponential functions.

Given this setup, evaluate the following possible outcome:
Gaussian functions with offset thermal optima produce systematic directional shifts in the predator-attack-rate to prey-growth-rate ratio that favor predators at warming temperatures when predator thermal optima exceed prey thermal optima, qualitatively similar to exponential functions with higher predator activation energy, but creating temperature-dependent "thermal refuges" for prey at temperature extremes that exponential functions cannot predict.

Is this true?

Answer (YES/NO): NO